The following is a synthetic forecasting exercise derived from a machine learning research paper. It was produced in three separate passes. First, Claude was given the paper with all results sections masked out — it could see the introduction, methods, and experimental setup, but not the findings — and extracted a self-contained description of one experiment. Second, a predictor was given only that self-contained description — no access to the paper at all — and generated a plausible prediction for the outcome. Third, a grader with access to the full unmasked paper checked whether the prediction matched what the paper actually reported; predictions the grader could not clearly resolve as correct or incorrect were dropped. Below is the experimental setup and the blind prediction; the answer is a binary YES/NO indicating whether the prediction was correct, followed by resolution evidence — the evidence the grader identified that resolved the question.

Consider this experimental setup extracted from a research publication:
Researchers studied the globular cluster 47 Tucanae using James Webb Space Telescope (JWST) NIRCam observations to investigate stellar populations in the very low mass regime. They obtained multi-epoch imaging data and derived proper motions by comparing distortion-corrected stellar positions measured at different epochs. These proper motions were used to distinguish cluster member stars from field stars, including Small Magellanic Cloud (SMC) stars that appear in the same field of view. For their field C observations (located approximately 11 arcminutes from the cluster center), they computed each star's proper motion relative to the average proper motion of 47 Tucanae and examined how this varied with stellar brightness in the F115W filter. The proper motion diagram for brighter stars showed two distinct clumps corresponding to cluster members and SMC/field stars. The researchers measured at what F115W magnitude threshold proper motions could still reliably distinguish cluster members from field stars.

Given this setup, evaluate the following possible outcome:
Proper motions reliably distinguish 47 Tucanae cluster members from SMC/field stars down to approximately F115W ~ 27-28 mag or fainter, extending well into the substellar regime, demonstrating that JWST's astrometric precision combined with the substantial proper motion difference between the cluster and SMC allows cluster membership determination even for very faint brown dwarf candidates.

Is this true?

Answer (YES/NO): NO